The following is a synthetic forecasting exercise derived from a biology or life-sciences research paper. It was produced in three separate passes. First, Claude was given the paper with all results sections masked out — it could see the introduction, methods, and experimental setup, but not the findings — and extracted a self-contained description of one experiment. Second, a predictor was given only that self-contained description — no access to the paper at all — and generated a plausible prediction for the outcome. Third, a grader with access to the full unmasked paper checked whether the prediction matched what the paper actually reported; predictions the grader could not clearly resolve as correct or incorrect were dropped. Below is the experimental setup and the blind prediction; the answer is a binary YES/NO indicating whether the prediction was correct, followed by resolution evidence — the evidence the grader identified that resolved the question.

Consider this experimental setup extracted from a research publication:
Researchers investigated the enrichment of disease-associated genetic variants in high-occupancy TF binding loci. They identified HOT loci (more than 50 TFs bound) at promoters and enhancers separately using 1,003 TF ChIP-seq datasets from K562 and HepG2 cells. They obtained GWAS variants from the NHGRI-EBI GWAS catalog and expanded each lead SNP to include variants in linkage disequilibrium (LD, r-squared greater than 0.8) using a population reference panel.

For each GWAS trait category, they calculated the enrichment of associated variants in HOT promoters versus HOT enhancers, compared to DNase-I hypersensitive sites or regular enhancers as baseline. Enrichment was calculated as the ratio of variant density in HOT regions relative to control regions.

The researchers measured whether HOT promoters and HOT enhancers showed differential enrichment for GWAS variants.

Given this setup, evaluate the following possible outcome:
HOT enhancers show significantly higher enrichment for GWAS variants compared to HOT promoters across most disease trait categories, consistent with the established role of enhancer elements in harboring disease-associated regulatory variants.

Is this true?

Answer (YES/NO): NO